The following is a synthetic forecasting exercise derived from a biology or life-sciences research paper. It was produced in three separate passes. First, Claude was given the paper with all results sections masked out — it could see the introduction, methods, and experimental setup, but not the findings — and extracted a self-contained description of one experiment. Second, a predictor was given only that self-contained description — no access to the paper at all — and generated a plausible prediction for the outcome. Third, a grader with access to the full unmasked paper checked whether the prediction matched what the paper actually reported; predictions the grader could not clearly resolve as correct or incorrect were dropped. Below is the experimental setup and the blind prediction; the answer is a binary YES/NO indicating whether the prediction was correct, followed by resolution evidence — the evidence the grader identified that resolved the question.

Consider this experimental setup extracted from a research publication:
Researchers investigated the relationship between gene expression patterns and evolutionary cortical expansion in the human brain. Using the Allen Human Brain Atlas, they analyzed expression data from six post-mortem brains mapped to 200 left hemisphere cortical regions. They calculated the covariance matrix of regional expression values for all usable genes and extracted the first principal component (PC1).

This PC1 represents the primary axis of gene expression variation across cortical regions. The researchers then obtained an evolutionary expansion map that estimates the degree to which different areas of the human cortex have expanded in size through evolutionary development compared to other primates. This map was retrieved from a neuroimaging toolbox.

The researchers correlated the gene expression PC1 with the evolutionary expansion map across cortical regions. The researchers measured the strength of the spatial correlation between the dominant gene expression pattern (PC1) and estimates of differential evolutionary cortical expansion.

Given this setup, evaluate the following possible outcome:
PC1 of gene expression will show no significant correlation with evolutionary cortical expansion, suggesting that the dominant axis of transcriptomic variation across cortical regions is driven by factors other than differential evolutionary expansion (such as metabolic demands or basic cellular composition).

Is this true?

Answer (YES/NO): NO